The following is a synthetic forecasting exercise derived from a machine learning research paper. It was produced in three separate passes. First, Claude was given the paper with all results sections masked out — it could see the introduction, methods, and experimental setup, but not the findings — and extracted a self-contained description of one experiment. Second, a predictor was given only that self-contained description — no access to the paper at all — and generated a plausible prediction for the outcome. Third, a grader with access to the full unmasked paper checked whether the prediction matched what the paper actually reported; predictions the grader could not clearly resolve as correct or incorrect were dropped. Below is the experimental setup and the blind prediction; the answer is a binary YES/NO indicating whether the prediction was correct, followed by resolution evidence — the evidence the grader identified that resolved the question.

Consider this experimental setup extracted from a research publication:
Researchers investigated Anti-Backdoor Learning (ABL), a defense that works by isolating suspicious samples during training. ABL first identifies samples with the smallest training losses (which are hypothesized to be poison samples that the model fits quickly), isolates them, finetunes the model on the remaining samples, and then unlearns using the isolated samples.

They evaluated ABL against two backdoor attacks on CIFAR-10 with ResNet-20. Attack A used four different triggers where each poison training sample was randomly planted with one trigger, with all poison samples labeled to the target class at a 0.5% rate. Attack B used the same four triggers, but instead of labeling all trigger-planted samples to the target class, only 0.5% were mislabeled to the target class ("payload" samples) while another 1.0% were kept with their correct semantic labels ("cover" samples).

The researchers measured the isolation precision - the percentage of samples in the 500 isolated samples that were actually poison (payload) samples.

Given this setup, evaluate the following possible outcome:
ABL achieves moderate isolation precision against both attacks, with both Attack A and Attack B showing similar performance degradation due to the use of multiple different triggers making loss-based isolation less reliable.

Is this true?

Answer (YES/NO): NO